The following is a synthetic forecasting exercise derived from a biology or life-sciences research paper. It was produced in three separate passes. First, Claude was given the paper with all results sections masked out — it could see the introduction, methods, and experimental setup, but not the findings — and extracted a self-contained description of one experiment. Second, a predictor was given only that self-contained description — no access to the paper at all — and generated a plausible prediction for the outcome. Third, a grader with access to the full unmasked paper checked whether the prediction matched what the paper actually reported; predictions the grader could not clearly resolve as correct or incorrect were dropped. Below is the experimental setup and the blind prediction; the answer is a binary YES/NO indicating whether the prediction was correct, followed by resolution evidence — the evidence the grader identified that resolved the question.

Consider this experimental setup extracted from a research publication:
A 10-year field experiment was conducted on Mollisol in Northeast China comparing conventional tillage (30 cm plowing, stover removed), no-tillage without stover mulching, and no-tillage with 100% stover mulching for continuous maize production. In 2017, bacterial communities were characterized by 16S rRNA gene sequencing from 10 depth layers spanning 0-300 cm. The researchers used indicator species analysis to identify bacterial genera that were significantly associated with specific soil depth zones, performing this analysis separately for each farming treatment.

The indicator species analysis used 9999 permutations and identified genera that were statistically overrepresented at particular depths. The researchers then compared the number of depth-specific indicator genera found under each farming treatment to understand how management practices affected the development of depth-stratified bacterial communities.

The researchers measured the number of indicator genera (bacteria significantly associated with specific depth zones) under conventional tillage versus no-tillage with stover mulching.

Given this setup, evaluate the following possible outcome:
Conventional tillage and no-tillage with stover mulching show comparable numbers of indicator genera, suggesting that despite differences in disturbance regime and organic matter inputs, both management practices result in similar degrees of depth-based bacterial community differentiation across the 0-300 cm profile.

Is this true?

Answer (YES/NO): NO